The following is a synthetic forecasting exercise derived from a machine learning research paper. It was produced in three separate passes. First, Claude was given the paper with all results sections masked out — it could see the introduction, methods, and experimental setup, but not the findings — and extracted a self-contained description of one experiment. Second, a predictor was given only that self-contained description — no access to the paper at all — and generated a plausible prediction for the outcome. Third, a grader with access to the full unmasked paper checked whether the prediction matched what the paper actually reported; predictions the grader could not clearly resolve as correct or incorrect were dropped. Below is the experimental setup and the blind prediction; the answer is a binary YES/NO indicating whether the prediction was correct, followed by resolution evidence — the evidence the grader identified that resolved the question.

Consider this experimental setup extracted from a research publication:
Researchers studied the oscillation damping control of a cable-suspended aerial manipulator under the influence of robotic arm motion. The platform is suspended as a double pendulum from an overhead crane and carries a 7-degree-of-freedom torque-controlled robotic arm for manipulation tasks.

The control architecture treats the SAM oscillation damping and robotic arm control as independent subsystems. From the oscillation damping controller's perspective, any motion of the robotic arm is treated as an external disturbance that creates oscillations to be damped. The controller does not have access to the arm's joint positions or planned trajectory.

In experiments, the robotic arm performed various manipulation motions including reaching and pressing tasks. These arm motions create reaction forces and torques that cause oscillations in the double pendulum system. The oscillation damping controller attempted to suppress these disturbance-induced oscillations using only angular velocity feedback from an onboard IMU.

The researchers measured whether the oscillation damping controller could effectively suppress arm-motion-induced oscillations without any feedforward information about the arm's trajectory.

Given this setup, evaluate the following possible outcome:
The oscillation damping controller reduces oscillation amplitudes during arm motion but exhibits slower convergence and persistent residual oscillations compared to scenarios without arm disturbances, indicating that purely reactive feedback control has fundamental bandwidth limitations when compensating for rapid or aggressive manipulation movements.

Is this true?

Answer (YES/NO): NO